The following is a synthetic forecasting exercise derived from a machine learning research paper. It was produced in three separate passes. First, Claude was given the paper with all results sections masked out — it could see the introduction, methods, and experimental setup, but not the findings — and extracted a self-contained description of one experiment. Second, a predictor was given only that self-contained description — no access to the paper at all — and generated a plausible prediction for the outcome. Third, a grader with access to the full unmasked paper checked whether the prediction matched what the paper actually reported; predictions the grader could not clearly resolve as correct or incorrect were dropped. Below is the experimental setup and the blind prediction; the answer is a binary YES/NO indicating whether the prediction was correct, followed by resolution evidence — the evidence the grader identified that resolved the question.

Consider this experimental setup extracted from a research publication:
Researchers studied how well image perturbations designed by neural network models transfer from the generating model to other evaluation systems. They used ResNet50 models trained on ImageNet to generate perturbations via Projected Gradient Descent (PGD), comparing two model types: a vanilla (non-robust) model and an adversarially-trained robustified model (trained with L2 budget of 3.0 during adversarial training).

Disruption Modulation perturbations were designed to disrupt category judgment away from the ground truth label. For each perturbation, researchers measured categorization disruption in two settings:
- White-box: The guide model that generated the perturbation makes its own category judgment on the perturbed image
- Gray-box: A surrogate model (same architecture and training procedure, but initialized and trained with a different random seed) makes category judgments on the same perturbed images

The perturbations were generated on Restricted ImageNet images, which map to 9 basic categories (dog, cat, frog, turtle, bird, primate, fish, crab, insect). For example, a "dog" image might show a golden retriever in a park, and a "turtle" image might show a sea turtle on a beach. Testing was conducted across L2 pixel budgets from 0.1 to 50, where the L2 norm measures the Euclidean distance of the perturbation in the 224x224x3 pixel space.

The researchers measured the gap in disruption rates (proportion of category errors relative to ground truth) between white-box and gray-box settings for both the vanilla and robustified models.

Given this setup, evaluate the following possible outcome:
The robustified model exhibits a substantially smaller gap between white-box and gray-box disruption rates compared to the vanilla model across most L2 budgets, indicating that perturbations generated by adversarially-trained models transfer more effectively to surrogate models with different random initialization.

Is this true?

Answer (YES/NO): YES